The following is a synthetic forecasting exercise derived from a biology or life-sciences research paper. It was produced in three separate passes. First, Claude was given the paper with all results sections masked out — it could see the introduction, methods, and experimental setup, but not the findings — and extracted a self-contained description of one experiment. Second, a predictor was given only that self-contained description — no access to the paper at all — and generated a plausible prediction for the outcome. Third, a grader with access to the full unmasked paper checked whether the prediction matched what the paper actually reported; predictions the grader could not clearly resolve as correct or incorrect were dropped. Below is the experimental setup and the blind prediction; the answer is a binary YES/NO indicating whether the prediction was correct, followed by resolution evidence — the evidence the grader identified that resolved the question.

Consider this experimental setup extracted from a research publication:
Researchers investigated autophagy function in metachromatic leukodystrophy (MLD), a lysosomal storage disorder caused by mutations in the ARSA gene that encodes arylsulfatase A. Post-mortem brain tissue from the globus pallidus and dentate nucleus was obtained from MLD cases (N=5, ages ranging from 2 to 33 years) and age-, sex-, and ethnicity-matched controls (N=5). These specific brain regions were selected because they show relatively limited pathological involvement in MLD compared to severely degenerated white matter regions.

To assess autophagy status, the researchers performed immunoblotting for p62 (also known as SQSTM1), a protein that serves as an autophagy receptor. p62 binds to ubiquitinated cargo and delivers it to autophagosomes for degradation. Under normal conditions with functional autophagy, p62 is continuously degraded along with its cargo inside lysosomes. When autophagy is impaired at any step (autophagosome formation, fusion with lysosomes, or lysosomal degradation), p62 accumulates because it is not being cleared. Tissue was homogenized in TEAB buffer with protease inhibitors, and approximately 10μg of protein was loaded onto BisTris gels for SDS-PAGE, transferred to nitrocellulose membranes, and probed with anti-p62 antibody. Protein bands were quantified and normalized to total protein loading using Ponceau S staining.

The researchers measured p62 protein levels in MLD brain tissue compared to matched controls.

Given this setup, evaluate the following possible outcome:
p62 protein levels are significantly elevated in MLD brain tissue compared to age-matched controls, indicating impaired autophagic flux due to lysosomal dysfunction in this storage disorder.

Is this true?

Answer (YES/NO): YES